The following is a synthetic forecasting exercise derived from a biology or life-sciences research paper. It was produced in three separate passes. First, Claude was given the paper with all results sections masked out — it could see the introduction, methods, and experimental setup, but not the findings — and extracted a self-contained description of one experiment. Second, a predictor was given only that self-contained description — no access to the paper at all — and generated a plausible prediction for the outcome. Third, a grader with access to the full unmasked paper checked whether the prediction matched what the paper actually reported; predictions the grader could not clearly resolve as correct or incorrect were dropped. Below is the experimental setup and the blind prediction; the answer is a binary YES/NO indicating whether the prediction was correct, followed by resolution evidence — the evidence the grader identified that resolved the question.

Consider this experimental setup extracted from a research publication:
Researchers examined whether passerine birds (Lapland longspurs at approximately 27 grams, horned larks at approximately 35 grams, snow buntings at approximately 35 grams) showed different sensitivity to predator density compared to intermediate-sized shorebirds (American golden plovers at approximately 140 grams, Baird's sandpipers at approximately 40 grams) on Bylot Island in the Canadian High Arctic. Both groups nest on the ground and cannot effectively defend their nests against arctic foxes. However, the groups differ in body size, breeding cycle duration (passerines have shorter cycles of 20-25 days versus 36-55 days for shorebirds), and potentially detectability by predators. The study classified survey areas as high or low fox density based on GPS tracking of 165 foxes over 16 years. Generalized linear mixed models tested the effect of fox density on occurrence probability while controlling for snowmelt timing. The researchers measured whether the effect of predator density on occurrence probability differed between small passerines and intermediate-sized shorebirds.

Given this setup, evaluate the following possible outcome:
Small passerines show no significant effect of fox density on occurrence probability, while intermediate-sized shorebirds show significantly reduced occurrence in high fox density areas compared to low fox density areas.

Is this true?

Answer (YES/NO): NO